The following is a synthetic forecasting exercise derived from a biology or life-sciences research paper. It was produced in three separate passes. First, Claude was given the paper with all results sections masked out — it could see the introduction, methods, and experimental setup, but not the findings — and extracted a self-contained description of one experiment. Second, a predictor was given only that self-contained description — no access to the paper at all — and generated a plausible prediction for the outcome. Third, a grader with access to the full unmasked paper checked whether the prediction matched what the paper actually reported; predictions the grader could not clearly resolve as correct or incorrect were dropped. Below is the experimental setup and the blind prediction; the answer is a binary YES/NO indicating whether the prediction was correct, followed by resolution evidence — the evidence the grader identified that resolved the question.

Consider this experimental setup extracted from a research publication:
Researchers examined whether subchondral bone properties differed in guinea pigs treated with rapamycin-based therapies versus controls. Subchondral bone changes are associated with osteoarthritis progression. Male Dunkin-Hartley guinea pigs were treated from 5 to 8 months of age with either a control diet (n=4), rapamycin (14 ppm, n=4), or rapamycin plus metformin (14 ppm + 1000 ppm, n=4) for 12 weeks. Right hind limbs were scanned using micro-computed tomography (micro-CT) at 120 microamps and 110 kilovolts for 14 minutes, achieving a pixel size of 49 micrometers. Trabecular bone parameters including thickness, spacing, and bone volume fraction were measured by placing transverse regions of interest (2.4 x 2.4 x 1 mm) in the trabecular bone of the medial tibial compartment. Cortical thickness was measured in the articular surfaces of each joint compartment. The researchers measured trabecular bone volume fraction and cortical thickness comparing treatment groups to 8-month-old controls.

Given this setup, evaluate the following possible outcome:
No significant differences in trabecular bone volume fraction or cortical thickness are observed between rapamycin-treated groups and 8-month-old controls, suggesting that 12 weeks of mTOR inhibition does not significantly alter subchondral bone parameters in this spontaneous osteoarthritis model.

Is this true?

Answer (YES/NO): NO